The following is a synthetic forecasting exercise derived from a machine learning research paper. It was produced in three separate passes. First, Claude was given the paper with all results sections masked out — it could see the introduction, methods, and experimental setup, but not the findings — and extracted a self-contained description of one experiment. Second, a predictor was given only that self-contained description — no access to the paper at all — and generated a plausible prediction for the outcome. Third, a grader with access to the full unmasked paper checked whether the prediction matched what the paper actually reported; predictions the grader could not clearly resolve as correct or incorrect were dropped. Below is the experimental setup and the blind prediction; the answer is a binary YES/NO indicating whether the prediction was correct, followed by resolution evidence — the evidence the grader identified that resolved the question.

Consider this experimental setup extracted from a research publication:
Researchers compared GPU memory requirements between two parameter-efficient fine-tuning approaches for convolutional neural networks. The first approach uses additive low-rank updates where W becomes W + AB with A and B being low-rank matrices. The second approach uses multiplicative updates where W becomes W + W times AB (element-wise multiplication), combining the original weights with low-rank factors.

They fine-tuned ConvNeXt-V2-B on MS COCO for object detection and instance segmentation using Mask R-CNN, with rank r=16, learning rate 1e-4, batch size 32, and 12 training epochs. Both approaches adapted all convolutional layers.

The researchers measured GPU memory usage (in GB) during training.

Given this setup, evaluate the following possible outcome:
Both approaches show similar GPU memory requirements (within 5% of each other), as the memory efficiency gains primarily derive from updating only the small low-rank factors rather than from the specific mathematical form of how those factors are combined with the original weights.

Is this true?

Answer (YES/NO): NO